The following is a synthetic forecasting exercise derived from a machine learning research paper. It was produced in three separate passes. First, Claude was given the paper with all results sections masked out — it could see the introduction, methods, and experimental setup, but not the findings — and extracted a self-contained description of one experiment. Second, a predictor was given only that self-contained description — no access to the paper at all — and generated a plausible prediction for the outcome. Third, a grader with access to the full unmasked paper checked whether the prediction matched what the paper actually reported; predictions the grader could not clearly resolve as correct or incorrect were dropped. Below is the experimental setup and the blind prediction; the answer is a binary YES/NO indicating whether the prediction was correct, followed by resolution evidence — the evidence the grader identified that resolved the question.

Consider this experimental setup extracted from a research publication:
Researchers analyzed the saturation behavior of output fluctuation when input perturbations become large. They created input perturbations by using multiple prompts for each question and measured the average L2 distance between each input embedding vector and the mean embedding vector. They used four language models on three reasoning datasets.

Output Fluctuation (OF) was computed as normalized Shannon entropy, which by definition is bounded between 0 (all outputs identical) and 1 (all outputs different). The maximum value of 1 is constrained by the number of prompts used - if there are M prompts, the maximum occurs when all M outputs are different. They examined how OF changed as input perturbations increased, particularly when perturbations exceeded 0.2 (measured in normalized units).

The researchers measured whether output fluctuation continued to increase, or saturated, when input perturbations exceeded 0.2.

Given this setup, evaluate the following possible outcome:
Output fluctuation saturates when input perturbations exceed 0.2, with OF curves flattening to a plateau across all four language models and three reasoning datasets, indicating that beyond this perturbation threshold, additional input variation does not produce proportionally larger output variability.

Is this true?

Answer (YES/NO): YES